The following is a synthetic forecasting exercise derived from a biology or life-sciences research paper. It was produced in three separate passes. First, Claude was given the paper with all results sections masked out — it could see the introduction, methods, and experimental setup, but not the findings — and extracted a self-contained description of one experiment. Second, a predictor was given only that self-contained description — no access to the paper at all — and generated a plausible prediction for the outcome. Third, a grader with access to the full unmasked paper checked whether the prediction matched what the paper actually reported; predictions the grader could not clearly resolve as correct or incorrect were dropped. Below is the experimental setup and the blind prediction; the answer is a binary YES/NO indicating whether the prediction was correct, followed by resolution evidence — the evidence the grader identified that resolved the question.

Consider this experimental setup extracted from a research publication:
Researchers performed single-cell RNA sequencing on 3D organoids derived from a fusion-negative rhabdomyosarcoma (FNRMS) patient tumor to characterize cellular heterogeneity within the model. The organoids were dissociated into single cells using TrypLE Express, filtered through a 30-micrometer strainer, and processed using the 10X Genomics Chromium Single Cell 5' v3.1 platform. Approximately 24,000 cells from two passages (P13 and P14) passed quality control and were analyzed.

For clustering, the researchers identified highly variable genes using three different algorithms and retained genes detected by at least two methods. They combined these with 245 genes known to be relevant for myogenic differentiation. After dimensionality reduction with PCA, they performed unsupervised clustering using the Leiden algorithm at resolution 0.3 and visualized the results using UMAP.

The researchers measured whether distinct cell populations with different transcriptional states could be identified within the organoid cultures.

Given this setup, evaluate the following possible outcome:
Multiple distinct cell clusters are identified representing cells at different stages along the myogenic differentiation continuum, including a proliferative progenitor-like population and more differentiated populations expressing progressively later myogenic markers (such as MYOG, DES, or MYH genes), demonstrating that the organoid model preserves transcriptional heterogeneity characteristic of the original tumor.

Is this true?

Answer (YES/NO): NO